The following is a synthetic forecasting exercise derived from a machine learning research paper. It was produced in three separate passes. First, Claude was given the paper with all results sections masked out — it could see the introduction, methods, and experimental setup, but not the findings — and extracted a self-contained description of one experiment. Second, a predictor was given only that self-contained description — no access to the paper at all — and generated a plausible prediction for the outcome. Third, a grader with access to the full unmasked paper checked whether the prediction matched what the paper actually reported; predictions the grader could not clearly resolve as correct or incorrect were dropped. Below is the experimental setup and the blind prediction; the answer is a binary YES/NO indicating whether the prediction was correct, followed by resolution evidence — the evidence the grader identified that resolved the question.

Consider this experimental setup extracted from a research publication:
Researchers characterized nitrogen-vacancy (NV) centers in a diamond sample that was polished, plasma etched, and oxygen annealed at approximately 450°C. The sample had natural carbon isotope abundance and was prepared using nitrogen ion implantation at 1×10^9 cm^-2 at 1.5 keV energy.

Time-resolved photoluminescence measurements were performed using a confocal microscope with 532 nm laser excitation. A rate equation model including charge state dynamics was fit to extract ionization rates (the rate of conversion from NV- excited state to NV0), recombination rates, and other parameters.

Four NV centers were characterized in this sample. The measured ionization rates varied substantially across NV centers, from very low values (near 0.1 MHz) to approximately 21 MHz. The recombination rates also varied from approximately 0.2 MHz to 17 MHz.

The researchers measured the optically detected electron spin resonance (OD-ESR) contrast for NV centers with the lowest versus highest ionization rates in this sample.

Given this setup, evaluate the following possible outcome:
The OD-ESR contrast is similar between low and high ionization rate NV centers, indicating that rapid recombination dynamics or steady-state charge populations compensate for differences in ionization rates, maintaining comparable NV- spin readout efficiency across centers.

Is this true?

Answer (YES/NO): NO